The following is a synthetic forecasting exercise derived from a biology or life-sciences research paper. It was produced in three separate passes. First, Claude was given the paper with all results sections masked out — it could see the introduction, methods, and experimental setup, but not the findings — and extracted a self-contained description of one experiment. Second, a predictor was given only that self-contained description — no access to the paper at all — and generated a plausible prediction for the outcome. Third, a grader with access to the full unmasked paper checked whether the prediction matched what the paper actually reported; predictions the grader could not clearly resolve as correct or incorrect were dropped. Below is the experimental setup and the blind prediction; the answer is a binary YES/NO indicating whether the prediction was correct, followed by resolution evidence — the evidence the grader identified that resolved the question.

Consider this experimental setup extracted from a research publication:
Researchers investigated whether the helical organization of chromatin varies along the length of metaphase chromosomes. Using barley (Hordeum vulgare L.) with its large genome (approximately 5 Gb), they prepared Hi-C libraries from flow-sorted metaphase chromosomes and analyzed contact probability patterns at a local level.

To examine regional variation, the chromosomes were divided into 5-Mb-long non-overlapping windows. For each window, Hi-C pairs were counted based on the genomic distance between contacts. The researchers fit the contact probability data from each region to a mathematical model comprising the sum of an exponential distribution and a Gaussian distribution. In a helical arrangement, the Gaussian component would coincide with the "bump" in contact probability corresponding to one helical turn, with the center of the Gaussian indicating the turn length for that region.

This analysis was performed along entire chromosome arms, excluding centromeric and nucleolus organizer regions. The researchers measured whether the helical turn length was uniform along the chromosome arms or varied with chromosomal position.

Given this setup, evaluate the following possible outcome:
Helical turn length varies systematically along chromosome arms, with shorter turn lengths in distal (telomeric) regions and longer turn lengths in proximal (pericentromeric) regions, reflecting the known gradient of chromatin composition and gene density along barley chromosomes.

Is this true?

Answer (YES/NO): YES